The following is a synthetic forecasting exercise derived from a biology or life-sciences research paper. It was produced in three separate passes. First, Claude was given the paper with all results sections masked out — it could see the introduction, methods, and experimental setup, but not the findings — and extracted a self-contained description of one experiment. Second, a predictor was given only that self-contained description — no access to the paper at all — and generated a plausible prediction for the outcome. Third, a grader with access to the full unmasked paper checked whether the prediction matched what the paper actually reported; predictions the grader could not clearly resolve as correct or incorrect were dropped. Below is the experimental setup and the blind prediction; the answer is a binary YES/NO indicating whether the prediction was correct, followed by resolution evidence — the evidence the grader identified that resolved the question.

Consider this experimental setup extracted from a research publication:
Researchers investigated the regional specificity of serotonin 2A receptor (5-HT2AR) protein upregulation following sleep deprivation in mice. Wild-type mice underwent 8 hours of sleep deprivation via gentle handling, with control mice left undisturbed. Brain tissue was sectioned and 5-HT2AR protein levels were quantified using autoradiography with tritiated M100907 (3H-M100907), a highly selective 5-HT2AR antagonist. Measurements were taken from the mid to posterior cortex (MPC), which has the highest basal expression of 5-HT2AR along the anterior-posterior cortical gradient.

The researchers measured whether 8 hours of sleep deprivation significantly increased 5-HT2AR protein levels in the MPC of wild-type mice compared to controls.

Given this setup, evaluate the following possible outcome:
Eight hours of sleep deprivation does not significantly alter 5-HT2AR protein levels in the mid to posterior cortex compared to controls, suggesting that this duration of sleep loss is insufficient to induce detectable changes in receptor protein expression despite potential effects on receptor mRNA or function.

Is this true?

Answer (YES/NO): YES